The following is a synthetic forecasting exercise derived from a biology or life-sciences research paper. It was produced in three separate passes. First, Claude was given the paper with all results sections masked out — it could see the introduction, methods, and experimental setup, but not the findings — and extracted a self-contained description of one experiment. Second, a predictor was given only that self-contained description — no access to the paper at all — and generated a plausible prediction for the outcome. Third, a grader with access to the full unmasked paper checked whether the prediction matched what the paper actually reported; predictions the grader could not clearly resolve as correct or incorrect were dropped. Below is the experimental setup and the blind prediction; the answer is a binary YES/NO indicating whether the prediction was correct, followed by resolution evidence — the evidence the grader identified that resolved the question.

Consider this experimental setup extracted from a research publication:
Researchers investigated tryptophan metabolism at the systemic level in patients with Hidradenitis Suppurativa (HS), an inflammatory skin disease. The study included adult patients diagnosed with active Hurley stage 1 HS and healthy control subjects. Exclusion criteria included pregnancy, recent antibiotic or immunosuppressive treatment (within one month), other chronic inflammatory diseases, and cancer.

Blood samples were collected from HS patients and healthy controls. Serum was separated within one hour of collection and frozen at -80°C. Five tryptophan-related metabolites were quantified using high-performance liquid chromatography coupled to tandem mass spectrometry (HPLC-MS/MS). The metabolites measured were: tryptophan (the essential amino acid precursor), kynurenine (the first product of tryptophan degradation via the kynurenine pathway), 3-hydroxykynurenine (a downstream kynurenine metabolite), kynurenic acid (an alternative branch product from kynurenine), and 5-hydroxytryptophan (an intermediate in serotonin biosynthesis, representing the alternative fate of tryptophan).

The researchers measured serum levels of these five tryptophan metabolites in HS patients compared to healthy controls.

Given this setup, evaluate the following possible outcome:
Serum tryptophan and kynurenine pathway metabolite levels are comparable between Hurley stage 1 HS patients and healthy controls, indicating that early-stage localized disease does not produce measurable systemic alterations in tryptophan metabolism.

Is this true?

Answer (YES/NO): NO